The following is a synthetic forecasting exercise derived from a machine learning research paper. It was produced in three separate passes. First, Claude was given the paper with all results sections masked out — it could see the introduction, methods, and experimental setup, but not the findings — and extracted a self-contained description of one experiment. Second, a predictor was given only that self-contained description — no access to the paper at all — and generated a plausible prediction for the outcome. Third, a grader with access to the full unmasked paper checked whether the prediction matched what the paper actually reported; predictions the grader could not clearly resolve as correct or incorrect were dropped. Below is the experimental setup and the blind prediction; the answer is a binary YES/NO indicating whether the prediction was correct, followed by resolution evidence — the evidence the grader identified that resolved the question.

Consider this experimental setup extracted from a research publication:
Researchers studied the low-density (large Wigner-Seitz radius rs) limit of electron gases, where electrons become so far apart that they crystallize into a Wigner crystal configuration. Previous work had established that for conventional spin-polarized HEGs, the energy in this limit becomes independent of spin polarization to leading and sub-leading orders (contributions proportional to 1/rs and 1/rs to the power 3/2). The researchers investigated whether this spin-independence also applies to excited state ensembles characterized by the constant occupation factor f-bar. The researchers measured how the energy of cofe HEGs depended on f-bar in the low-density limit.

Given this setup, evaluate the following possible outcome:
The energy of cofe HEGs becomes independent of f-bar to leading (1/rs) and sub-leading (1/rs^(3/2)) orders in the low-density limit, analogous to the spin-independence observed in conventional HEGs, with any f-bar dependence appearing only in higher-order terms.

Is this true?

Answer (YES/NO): YES